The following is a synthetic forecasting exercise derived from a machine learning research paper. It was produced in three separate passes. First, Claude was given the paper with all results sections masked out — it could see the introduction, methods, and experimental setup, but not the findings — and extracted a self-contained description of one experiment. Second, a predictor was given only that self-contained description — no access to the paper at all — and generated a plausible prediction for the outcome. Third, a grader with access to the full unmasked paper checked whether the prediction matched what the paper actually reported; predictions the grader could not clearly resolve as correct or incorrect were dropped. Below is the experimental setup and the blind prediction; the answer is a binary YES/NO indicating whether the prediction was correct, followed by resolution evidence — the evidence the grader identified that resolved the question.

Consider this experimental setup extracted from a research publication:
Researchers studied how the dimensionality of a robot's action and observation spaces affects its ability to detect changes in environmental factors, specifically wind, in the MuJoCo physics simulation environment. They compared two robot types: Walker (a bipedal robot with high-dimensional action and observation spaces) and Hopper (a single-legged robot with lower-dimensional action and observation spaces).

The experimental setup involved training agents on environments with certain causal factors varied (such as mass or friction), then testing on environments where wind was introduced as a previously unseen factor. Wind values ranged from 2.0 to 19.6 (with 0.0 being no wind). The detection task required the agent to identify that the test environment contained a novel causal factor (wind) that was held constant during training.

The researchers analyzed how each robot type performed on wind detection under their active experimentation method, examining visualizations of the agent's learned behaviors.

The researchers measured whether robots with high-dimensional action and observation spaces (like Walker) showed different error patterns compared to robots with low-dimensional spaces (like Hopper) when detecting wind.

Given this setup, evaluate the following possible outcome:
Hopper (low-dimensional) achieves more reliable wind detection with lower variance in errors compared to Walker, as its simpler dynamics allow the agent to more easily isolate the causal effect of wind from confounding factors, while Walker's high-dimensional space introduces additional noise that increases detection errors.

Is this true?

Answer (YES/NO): YES